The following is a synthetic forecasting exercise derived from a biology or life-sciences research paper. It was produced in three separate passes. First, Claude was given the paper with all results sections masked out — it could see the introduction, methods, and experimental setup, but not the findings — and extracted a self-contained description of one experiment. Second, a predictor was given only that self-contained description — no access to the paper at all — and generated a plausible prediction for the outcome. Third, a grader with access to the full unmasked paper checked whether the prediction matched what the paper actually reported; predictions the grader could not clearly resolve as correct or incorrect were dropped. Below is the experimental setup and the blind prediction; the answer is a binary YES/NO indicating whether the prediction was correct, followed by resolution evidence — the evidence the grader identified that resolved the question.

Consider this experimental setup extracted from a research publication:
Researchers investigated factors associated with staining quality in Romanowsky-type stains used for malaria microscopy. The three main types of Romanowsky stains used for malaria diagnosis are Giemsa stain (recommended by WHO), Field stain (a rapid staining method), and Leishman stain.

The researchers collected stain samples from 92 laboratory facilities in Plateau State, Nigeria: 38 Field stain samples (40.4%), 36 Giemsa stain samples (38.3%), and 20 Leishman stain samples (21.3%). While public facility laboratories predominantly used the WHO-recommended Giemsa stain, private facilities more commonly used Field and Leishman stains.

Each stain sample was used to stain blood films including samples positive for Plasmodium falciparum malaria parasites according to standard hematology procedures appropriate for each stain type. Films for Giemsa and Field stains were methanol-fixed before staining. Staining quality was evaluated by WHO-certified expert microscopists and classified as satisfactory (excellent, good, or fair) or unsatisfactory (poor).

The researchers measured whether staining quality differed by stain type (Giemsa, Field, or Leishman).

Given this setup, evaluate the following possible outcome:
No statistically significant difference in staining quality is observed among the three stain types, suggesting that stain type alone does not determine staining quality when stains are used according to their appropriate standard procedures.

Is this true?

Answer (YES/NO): YES